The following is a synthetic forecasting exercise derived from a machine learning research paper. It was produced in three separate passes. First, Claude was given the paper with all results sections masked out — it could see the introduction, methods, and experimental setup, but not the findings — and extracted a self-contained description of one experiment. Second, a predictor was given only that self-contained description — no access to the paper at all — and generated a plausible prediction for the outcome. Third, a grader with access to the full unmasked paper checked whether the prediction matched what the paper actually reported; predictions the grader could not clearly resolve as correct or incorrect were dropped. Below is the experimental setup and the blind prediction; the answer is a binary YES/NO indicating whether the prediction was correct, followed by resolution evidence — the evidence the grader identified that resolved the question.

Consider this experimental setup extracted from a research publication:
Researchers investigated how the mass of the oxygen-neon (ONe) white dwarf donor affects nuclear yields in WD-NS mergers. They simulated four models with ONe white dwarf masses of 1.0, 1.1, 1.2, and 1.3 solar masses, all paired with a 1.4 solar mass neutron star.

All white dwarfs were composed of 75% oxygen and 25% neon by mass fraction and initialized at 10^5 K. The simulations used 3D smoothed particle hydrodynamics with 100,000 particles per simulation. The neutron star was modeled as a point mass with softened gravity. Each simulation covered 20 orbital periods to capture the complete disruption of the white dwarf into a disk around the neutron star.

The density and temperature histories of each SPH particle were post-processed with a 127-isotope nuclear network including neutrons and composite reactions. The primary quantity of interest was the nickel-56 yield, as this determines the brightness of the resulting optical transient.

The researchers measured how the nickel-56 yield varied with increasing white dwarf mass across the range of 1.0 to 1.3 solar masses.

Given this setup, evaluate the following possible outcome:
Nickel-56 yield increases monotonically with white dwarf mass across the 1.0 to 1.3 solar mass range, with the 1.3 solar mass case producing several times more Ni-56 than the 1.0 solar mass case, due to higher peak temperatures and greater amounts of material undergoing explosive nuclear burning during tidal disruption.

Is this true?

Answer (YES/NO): YES